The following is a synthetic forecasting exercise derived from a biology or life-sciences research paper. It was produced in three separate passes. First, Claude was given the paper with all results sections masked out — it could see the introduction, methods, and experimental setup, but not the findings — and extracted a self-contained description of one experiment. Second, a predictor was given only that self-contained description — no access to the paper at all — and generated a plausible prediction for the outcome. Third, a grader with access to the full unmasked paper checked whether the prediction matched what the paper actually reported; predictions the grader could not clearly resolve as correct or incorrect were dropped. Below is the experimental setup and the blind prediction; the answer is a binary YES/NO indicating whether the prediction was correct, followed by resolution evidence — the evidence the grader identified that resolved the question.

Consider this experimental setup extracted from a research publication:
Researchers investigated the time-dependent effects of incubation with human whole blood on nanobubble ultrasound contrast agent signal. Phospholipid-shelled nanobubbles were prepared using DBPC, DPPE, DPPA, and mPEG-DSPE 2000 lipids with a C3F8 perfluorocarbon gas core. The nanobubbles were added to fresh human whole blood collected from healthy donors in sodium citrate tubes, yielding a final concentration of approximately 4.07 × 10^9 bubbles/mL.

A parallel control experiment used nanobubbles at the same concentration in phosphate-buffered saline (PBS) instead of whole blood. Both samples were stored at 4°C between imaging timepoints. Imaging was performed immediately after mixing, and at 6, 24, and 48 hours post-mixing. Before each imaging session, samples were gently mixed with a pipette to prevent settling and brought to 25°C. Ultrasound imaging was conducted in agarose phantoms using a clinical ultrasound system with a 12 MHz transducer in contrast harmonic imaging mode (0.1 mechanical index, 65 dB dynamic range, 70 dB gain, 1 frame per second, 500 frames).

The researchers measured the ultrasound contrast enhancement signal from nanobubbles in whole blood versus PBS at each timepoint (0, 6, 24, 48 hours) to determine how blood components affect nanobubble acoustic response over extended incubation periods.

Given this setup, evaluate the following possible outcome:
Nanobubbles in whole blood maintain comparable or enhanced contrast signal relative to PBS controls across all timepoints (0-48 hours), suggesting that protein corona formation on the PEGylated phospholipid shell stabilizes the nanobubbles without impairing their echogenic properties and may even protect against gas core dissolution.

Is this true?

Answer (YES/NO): NO